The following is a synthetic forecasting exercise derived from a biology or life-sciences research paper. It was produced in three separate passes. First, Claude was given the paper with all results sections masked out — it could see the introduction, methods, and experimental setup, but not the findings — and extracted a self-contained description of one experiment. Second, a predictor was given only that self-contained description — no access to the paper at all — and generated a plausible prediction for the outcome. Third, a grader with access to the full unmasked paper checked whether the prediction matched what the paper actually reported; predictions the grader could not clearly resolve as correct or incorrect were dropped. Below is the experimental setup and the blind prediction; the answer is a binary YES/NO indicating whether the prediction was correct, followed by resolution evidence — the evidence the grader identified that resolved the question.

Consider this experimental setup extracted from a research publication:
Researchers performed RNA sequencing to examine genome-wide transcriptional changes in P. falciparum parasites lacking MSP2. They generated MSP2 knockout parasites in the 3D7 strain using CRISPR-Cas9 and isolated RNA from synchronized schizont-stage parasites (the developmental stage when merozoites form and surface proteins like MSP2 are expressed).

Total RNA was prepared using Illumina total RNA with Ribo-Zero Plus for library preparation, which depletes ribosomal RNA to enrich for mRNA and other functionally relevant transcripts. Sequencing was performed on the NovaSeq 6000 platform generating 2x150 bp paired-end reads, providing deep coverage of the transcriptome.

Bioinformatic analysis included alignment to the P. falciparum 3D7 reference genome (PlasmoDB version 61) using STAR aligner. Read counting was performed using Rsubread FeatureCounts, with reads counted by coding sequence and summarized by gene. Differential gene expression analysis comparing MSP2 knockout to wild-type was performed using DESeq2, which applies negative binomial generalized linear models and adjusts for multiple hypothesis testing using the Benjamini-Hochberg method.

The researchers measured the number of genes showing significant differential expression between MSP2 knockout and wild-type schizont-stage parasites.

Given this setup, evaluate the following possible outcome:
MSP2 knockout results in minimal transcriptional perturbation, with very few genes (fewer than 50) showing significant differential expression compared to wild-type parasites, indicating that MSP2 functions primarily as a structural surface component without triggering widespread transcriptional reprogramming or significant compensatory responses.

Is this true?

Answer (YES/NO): YES